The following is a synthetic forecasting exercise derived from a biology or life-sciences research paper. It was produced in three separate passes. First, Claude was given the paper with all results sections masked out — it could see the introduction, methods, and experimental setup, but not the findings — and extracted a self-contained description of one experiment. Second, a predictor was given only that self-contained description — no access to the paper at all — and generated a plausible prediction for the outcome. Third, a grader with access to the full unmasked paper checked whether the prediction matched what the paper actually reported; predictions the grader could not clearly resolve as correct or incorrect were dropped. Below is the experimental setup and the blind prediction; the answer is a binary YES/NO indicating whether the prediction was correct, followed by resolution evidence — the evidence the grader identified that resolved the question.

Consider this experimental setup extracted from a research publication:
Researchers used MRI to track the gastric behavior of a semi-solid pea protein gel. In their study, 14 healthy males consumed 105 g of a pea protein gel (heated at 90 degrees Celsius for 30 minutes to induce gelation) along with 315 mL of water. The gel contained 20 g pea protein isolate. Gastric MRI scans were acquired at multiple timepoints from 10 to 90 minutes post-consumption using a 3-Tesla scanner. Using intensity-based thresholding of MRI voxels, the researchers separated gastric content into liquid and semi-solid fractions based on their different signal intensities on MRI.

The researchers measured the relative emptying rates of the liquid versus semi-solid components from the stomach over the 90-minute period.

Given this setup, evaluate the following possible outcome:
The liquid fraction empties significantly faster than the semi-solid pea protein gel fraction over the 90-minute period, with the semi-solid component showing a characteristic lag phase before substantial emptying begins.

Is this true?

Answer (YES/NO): NO